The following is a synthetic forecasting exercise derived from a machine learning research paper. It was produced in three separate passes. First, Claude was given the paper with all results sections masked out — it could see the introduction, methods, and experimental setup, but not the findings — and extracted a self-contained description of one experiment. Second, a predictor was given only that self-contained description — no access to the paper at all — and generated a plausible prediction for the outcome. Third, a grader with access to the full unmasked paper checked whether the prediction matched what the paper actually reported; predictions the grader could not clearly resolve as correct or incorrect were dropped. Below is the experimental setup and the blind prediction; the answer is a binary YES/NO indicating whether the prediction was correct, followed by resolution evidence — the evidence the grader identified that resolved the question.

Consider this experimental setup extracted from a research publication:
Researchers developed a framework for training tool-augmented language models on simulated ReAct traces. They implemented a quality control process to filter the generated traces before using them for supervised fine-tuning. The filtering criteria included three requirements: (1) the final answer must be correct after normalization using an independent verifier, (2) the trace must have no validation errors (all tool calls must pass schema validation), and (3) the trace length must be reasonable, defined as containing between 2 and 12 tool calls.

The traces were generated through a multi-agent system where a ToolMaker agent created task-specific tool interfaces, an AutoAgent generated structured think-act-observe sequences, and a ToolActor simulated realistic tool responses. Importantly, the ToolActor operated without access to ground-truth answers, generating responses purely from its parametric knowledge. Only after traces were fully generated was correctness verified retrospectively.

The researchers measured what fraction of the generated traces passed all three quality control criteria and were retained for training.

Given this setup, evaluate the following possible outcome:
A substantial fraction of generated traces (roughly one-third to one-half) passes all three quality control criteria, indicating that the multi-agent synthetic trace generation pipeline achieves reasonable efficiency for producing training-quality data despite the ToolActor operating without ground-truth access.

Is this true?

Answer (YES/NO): NO